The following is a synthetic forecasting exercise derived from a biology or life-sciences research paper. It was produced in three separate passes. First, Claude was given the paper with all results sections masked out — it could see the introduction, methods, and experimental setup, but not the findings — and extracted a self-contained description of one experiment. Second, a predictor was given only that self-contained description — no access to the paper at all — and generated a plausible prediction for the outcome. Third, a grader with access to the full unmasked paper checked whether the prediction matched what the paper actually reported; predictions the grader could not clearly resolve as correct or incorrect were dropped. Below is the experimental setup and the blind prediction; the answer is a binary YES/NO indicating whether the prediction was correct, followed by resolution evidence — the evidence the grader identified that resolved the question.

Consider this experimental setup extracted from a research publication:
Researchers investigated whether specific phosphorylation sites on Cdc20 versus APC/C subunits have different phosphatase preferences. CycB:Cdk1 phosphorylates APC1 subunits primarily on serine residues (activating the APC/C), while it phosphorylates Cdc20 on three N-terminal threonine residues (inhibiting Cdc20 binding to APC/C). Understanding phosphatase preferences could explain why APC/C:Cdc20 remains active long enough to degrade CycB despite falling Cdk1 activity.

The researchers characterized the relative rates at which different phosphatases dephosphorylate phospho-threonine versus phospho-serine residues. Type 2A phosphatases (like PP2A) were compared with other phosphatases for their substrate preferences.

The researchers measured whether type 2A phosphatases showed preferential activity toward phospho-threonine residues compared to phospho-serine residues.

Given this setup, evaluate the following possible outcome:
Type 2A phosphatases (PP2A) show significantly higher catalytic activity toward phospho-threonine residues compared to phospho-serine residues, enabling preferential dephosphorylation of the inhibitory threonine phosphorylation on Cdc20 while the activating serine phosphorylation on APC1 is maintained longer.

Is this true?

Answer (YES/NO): YES